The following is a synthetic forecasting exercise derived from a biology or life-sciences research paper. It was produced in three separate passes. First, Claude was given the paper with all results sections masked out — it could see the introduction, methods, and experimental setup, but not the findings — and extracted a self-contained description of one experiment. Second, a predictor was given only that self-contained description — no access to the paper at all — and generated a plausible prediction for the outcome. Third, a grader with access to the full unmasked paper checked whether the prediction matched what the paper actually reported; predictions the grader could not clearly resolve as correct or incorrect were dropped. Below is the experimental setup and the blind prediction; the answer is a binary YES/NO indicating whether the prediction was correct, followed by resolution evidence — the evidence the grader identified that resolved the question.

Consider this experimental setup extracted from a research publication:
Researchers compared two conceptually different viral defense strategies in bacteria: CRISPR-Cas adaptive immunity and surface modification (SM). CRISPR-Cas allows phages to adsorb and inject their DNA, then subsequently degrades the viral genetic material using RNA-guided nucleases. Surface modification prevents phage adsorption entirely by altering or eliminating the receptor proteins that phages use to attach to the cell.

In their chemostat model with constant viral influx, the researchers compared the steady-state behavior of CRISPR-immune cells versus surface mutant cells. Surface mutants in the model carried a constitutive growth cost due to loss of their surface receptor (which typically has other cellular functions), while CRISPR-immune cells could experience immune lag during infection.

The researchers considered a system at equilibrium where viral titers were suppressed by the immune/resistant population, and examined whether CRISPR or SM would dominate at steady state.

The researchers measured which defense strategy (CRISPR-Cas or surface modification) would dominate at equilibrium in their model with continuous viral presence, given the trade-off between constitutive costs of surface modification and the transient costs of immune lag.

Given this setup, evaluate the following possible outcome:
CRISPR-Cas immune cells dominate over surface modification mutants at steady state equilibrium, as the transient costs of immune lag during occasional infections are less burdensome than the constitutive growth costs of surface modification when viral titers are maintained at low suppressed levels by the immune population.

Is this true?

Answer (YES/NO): YES